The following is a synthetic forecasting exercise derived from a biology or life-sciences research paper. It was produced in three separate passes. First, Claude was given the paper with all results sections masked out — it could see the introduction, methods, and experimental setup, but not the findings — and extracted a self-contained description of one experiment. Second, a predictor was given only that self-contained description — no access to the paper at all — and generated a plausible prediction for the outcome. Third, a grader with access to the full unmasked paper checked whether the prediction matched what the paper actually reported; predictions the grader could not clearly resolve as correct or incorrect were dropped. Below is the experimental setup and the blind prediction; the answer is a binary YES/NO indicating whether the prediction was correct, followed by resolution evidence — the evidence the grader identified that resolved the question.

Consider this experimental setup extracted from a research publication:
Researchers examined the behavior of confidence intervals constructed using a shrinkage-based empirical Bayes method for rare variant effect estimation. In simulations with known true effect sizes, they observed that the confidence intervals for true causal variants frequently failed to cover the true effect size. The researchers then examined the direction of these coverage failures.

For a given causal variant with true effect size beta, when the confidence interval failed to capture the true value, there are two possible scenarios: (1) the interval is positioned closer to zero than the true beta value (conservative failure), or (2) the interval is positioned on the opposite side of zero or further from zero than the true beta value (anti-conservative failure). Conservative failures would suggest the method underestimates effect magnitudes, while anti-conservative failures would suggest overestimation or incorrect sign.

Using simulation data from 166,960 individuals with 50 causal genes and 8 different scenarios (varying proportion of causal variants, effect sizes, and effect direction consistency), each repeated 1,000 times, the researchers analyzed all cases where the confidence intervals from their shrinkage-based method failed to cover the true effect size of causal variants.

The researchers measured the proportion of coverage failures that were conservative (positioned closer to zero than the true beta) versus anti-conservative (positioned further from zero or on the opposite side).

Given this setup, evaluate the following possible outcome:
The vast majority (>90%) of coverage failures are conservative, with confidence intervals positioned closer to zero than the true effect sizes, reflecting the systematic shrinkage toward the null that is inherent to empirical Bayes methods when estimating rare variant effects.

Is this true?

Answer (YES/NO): YES